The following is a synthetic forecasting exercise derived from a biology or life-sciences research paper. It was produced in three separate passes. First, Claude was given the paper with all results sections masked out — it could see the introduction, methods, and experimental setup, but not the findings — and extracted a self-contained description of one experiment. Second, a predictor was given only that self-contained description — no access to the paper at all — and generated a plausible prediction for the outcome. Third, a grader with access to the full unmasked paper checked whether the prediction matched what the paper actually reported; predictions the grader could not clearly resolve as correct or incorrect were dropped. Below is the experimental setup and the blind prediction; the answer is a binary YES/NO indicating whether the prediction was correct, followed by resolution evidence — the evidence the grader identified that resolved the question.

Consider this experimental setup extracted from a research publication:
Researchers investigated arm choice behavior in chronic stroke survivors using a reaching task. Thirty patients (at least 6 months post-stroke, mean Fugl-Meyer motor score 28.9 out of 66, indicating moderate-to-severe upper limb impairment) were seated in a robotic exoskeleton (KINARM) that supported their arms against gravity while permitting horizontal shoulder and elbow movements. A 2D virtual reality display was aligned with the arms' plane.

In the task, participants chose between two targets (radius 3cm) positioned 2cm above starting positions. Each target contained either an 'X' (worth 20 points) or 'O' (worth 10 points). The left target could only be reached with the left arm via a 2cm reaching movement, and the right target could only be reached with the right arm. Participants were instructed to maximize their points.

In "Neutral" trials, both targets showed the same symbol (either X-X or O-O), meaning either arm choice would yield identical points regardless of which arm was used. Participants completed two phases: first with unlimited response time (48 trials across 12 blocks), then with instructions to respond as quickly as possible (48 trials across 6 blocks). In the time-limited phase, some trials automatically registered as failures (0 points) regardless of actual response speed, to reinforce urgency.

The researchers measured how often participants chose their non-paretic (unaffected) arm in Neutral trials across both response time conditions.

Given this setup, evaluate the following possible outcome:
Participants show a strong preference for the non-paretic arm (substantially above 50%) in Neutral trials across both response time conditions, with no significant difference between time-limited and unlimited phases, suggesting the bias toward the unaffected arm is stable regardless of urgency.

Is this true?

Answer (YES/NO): NO